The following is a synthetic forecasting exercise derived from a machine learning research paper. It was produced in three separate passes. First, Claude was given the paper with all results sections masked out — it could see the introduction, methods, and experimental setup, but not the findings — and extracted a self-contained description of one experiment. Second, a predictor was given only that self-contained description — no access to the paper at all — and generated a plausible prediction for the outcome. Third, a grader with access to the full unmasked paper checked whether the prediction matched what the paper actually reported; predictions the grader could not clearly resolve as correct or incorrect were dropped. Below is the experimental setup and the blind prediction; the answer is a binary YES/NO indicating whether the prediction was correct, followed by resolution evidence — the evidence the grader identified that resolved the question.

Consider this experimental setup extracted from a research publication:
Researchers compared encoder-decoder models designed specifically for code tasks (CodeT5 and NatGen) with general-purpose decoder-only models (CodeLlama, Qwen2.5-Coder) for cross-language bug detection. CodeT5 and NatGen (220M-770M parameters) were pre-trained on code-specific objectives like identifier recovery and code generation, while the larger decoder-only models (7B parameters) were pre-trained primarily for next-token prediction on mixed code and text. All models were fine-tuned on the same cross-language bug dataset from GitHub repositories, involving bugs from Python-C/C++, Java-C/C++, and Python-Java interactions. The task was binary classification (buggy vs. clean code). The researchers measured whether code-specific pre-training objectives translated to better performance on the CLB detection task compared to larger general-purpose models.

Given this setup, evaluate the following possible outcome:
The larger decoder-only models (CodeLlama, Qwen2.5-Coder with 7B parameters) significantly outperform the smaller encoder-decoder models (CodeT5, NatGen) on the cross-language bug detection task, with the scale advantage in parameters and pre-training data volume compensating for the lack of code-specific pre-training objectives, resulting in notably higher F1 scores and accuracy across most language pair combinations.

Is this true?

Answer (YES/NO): NO